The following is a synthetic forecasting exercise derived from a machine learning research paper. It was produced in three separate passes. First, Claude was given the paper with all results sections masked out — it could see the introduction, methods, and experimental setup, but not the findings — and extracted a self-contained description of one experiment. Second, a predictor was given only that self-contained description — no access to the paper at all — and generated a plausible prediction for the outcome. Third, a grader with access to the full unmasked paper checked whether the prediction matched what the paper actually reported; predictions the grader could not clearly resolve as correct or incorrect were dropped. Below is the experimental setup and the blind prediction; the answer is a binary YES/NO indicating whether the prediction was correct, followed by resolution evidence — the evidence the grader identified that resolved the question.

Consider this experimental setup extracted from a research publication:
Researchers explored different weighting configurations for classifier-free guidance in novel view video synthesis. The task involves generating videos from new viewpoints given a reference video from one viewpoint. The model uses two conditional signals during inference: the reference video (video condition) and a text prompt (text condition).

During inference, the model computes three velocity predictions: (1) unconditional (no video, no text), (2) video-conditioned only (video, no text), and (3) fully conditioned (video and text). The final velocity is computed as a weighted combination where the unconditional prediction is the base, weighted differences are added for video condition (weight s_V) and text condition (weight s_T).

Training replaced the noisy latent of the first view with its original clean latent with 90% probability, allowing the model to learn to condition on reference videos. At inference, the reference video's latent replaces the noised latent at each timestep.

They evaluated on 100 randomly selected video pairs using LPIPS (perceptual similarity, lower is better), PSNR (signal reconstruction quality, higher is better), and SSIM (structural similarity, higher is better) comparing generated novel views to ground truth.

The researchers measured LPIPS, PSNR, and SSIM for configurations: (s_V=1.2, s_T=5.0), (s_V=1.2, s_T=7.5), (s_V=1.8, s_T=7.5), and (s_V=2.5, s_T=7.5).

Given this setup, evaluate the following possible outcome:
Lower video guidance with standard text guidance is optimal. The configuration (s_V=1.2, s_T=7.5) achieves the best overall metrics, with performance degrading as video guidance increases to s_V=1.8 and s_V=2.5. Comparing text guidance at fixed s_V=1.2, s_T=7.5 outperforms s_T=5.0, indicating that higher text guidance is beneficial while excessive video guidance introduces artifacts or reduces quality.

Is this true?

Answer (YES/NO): NO